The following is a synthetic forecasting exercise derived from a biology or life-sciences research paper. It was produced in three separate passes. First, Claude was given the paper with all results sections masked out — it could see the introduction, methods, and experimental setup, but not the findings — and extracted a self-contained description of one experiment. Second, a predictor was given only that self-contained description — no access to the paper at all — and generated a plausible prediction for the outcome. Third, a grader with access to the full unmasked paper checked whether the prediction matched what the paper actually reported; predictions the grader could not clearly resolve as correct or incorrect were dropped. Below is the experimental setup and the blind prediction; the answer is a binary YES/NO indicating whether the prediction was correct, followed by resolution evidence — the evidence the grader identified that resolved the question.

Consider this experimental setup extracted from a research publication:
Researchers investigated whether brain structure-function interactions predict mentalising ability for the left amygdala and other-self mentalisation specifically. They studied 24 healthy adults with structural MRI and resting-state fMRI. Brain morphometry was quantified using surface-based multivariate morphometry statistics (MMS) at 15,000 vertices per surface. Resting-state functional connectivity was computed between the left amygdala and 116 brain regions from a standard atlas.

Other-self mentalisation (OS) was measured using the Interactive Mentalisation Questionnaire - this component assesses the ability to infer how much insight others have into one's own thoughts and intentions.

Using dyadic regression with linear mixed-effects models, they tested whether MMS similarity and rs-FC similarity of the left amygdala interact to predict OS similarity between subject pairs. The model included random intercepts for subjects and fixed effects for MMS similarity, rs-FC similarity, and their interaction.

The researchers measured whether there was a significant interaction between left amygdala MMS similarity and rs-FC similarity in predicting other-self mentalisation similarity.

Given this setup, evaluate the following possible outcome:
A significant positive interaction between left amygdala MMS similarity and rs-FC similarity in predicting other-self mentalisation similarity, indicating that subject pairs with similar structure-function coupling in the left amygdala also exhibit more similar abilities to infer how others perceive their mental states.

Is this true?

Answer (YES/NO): YES